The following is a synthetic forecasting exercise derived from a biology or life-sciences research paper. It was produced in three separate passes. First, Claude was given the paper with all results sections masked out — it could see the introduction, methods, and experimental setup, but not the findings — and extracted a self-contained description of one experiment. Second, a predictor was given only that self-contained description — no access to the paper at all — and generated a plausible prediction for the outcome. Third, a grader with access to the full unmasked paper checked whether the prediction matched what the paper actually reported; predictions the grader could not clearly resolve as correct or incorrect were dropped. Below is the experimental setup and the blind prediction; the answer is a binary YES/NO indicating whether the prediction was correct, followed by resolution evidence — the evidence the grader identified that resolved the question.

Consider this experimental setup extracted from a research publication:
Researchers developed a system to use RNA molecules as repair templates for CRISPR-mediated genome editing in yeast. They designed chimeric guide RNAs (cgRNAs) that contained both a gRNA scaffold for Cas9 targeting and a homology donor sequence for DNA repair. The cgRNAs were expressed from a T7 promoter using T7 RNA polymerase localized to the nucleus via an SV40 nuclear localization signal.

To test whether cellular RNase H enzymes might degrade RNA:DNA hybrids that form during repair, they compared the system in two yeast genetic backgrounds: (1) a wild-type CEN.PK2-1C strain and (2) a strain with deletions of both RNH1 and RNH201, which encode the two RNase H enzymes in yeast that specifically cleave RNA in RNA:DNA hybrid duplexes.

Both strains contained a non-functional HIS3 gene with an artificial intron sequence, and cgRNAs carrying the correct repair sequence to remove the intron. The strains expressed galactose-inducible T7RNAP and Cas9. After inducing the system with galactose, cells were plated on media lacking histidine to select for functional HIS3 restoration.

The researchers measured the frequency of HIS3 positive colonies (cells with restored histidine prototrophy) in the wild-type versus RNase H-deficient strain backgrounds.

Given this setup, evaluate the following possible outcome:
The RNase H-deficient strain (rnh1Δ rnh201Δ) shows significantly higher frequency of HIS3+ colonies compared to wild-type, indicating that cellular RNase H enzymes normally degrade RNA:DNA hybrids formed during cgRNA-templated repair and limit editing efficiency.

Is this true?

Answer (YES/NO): YES